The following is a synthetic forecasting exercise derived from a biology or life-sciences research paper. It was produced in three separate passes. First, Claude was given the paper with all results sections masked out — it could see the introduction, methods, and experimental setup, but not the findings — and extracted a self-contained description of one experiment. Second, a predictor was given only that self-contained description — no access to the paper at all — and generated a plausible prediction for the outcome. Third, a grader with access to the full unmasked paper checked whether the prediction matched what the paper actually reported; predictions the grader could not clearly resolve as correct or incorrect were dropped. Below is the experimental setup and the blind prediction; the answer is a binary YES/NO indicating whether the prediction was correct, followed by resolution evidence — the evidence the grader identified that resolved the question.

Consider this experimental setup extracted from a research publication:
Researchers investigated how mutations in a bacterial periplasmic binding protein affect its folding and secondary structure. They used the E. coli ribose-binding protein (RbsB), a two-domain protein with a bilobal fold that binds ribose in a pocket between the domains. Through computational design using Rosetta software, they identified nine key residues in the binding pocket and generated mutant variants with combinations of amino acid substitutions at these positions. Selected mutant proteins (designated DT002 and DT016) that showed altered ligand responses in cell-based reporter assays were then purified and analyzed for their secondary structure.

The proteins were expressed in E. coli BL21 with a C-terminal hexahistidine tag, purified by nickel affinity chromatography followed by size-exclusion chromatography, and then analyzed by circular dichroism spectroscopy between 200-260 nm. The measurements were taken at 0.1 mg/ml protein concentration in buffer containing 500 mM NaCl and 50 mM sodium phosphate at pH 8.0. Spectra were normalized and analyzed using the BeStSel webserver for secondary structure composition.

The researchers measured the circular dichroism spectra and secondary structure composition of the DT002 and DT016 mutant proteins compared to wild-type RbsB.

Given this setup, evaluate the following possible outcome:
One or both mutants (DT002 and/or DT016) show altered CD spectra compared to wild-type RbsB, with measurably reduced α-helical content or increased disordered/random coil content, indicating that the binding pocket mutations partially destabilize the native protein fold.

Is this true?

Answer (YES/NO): YES